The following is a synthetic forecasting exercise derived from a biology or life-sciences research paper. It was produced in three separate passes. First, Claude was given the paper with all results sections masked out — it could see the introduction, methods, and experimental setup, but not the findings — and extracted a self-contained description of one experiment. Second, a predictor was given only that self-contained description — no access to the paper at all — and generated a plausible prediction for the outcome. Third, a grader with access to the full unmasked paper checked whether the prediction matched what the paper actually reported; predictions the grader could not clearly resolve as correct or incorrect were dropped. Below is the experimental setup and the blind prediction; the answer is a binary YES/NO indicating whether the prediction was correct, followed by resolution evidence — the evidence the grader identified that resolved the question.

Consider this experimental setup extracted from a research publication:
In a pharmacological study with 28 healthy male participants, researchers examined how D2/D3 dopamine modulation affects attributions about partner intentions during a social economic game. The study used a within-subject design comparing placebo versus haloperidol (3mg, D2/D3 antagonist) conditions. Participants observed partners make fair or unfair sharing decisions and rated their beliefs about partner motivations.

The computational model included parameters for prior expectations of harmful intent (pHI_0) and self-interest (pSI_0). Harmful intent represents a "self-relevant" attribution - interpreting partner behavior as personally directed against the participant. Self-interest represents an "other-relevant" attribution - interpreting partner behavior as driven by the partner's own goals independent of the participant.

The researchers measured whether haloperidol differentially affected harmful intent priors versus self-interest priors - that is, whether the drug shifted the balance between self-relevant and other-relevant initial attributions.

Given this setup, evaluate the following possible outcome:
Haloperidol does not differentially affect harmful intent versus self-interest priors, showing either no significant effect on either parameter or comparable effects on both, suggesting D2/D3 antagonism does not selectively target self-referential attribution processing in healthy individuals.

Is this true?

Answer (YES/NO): NO